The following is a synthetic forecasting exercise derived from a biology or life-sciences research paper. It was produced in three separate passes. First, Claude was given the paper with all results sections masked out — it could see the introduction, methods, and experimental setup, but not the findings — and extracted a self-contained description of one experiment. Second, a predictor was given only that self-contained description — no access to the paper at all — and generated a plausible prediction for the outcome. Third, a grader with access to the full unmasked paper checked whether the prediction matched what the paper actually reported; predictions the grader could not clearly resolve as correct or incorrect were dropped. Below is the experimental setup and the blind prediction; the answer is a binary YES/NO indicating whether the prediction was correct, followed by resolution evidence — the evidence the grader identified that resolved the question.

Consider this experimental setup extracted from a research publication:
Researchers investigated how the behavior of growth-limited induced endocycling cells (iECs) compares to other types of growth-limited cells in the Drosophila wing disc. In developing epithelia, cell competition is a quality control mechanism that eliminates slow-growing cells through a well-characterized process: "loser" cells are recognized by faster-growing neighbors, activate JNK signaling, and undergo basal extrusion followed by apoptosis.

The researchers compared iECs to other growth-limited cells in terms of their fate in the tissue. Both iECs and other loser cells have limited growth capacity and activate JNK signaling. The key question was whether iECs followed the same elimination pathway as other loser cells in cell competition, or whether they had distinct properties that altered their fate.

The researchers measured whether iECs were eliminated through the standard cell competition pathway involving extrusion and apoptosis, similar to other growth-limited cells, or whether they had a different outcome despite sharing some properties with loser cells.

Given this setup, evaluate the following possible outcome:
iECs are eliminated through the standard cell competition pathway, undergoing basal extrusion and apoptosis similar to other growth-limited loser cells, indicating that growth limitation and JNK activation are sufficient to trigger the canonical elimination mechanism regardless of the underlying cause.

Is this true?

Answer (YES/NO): NO